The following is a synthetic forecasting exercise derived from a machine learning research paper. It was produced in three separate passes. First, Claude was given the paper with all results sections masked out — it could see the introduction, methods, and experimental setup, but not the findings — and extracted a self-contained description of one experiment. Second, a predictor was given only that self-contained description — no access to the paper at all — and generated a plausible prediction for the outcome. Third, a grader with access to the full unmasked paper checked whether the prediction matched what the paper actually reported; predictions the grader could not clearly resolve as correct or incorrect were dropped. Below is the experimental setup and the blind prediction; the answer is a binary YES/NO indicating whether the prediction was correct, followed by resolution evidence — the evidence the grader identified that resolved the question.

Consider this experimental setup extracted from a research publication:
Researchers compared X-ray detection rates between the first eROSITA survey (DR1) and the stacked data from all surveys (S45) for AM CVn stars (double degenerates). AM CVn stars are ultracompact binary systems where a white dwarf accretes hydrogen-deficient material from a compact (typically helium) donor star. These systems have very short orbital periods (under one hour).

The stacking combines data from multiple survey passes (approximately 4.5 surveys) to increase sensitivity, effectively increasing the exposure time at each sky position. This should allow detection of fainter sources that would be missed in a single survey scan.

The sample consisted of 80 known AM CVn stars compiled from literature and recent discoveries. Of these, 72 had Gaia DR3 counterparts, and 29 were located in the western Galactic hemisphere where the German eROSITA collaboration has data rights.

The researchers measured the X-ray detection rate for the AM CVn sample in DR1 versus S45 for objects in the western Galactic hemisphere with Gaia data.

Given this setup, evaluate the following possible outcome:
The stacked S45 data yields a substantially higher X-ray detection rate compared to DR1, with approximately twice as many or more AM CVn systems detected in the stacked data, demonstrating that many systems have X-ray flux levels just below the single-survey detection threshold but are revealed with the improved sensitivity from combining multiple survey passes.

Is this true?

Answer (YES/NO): NO